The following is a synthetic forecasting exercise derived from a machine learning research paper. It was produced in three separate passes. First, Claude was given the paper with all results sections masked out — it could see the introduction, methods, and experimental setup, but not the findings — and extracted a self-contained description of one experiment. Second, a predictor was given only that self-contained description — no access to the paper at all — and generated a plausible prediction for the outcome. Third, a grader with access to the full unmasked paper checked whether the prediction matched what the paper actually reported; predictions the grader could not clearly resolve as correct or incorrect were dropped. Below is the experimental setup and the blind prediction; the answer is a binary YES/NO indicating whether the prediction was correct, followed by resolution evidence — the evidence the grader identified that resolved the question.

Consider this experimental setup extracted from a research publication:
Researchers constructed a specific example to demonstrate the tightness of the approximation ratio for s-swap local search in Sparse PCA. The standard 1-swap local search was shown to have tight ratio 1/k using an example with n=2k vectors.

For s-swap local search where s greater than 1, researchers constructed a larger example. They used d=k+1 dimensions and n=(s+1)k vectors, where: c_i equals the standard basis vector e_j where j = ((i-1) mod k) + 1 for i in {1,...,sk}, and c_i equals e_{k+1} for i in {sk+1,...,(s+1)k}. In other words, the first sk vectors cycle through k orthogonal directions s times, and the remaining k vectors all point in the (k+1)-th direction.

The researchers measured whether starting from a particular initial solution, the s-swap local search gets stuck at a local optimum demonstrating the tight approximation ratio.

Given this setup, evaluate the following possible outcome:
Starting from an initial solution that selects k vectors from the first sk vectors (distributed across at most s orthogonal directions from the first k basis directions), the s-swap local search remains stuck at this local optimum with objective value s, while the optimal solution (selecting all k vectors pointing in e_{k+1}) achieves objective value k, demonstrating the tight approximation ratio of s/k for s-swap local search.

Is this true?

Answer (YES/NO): NO